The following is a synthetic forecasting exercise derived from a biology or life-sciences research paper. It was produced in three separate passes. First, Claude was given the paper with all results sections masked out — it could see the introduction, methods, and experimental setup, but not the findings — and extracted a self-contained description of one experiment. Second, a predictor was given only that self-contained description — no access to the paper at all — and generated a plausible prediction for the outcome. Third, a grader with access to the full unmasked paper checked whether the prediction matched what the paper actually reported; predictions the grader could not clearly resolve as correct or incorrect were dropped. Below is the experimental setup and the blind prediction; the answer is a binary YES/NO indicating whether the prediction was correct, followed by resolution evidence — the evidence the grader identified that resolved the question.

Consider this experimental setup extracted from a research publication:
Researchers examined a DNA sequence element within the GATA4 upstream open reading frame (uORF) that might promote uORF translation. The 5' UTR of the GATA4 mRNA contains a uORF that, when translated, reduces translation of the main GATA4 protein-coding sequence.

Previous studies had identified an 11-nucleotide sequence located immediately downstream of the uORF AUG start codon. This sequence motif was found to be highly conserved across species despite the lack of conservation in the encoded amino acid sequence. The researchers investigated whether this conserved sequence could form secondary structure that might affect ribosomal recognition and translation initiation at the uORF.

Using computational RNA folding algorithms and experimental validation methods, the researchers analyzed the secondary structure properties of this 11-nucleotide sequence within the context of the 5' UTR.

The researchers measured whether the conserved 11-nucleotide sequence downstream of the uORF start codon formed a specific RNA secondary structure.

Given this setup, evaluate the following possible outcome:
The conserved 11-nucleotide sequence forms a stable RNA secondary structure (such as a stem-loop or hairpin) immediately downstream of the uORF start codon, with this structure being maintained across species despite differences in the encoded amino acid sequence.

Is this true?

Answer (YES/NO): YES